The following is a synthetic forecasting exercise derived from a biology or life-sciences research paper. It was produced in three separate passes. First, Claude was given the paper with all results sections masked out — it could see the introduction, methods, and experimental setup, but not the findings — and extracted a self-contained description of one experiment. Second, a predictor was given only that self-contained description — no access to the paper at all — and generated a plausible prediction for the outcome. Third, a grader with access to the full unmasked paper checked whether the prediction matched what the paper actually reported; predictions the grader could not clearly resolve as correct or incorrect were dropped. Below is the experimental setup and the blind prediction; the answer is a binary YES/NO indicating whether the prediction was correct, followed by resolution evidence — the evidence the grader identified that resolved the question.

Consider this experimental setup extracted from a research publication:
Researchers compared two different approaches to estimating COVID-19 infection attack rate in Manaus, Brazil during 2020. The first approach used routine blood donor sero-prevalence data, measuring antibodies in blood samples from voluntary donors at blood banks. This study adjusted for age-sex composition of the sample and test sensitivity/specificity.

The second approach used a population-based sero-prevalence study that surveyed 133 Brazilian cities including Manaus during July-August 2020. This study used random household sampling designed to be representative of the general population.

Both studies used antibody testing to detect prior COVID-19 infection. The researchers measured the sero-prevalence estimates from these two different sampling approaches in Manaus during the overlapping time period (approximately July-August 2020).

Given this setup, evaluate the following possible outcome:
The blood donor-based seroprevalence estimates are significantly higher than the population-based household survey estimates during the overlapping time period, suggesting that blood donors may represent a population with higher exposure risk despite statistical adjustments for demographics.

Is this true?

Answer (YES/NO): YES